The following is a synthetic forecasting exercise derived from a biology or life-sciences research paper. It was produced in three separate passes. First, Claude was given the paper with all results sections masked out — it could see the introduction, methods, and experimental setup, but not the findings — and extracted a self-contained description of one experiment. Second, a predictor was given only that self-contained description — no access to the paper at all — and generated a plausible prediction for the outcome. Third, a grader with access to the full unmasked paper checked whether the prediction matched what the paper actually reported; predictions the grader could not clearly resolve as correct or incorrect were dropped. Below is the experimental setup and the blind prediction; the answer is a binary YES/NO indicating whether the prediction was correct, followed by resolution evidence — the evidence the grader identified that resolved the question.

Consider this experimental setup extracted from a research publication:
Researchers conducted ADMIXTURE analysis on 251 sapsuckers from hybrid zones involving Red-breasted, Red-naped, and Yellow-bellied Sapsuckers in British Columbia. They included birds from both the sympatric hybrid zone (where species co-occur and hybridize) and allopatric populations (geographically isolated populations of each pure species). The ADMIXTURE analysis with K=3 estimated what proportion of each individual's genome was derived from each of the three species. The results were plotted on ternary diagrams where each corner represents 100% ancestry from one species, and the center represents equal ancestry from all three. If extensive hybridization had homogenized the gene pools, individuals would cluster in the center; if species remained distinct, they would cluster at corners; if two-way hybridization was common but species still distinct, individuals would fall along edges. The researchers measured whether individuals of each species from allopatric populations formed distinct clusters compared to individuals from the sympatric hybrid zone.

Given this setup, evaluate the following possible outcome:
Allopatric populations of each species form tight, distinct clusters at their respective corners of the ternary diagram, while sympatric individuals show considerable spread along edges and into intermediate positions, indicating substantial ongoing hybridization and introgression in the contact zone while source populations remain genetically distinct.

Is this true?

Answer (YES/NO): YES